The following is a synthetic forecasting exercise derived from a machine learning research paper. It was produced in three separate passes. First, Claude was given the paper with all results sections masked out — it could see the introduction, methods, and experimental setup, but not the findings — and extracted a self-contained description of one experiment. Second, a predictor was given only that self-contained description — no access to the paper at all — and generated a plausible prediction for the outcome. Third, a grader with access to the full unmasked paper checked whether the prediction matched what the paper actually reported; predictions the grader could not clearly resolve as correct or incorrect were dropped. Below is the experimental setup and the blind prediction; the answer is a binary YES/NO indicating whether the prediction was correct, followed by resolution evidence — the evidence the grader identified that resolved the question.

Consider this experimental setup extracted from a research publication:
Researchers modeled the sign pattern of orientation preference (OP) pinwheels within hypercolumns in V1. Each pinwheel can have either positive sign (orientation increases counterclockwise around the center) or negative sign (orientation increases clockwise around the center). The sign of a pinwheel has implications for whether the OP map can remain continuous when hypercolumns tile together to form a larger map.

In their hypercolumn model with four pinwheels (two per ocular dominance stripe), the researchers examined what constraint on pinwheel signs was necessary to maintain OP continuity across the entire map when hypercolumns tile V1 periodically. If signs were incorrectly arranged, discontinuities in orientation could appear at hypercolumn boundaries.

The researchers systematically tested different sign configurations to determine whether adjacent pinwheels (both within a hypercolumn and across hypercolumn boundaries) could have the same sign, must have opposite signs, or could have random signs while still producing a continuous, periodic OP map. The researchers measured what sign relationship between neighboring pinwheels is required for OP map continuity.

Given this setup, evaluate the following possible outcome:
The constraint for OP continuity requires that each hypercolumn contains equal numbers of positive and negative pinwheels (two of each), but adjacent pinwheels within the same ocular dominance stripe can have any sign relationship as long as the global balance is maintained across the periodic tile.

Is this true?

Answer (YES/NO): NO